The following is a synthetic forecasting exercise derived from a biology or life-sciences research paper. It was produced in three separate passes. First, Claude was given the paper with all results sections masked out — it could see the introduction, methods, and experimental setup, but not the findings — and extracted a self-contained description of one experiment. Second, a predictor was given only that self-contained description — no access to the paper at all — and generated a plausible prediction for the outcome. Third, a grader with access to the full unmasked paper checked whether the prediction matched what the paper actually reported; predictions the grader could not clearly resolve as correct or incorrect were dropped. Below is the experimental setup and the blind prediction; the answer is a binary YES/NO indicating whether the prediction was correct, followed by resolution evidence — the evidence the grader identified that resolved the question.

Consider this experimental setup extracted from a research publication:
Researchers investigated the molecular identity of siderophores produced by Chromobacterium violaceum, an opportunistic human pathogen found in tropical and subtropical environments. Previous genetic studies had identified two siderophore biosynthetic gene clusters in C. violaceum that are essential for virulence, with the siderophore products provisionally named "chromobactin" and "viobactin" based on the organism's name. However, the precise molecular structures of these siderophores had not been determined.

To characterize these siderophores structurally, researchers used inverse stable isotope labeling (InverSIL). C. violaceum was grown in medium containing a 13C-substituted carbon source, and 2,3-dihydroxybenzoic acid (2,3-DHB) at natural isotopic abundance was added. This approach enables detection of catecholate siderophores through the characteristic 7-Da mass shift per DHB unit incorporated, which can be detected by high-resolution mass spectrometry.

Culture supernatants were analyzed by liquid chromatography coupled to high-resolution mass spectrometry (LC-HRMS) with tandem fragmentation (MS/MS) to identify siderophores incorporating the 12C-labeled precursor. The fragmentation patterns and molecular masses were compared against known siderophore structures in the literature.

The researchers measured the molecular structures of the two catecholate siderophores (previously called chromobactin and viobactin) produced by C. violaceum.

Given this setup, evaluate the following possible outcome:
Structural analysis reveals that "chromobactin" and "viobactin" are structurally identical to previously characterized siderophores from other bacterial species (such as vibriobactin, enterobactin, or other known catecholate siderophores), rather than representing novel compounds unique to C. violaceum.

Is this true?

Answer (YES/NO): YES